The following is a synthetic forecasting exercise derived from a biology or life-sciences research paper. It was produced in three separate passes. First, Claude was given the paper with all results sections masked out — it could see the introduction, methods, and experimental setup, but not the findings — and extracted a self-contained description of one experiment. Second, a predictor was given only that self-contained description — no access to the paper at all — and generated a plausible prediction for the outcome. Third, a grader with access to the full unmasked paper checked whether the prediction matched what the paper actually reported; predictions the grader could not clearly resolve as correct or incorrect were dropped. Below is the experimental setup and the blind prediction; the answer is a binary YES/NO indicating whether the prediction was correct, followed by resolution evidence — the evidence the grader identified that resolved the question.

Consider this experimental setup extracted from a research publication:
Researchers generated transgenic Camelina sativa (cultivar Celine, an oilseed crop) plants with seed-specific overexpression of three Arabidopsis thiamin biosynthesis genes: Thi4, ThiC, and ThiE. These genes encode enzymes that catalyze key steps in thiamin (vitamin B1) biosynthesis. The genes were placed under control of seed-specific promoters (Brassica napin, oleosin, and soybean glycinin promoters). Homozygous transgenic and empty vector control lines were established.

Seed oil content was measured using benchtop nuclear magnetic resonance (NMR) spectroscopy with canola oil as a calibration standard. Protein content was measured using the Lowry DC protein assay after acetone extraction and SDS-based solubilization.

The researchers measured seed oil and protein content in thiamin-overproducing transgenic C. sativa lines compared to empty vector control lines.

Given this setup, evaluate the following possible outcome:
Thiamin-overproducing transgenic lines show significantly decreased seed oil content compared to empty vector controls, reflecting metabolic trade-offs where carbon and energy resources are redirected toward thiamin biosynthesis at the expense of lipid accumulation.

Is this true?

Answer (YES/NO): NO